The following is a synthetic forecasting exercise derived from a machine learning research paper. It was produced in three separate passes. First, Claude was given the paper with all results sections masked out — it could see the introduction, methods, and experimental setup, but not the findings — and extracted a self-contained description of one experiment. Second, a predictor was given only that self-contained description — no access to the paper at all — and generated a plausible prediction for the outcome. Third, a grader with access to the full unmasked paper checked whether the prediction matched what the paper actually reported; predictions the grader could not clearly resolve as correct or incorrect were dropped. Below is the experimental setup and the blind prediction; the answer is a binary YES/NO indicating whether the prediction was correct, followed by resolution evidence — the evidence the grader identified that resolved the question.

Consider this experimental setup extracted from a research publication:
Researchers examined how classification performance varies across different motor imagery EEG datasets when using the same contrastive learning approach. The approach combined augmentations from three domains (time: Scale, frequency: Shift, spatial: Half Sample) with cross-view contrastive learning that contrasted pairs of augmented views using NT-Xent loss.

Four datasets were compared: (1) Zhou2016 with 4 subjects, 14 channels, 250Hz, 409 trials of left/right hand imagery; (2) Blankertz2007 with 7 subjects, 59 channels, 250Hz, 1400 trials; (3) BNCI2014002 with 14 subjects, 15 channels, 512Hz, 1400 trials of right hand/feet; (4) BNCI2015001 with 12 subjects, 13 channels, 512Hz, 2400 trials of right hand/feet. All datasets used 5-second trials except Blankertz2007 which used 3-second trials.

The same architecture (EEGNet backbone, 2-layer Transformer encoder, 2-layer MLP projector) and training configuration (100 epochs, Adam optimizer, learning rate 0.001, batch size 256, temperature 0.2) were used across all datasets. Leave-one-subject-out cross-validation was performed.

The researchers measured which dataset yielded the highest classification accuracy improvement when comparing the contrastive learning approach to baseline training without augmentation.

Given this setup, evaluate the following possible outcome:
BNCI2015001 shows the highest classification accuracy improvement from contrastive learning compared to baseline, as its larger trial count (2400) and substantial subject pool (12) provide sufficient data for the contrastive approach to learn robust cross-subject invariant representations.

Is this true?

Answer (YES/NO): NO